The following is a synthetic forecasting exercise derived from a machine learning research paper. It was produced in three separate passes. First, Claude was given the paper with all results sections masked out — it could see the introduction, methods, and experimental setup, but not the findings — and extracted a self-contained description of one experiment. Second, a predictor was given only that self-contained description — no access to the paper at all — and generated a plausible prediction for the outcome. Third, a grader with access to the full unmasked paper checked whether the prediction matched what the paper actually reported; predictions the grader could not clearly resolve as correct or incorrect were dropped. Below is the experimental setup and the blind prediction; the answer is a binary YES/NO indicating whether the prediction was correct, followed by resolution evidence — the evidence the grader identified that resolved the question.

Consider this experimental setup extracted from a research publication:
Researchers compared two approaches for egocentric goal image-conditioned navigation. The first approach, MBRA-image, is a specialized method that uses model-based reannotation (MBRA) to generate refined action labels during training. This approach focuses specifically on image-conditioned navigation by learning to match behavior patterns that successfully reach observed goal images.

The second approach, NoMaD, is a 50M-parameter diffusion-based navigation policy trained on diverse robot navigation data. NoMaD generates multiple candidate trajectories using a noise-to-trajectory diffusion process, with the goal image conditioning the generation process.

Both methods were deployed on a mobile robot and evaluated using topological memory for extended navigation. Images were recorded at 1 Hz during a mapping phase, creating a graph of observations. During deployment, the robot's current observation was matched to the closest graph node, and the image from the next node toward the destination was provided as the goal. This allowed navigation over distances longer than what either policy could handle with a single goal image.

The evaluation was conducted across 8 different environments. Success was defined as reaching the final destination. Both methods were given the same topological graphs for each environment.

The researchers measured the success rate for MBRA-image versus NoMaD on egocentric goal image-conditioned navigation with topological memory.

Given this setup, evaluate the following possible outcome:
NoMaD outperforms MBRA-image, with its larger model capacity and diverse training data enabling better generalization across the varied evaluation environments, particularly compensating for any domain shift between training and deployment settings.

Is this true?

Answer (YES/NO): NO